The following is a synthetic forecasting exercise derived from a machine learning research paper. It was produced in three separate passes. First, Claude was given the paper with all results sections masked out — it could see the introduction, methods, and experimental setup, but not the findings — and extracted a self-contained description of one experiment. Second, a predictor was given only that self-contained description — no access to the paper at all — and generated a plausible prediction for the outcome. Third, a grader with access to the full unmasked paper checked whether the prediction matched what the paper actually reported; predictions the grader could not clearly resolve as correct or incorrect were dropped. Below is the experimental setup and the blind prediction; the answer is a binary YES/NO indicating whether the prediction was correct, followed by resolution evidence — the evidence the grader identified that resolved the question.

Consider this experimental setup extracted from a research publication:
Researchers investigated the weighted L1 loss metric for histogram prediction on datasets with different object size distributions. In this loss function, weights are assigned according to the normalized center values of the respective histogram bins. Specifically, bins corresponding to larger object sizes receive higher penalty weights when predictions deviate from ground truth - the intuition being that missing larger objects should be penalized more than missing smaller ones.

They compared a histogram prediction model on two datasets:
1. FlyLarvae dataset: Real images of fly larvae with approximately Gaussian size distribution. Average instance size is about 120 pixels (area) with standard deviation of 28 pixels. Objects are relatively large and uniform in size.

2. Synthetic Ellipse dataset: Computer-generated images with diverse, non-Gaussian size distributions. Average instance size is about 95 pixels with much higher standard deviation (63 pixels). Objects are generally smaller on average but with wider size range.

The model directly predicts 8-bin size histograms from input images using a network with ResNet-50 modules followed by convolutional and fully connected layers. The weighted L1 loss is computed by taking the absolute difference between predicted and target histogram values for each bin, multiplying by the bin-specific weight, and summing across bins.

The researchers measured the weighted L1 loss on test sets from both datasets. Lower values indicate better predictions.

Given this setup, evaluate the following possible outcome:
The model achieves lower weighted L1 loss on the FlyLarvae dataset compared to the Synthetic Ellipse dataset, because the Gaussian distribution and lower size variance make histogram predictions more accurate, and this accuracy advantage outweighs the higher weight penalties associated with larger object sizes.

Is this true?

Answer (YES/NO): NO